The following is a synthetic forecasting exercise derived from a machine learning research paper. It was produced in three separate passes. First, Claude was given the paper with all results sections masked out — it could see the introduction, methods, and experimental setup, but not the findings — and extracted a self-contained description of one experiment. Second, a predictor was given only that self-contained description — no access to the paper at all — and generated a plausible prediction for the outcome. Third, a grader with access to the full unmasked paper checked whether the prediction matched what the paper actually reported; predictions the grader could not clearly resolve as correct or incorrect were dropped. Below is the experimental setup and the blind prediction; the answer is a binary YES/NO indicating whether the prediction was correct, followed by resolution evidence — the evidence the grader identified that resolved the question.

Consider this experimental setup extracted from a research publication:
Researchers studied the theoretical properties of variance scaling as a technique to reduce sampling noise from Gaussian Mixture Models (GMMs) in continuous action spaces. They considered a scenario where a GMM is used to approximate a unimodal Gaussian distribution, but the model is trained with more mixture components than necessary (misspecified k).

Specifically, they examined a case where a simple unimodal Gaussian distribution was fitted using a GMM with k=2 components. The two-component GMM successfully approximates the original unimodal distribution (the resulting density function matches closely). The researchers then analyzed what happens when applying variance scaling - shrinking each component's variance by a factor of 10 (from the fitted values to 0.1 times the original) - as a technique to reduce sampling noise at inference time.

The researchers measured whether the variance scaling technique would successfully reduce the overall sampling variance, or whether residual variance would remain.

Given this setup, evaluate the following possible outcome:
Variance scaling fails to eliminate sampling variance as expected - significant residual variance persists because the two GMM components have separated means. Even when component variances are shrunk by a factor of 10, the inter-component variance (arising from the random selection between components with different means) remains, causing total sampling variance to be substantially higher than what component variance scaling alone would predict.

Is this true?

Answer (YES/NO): YES